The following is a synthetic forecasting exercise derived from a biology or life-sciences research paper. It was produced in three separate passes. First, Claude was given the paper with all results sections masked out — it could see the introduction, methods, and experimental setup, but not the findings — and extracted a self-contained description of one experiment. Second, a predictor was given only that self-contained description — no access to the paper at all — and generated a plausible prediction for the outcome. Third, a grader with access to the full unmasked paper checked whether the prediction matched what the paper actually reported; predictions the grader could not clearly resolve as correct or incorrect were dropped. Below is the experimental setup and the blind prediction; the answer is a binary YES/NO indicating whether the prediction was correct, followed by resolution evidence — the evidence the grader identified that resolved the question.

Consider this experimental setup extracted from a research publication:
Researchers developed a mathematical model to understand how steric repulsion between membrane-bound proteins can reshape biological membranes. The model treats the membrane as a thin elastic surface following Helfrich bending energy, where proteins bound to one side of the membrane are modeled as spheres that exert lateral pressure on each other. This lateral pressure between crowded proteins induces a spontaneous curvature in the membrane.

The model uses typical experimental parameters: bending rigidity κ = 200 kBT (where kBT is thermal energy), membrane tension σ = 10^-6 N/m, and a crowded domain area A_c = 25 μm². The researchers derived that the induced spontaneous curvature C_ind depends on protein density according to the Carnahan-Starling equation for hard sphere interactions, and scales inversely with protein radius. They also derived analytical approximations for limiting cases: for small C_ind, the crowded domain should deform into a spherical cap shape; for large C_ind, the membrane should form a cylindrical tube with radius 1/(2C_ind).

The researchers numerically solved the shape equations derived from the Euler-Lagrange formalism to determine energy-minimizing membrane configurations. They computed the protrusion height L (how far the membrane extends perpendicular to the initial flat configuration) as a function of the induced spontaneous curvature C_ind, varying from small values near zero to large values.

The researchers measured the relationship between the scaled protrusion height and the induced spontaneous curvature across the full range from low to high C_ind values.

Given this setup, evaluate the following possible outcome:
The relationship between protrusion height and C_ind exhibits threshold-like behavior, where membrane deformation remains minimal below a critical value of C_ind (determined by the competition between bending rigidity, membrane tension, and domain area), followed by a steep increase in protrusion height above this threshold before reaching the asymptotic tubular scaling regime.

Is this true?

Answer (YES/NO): NO